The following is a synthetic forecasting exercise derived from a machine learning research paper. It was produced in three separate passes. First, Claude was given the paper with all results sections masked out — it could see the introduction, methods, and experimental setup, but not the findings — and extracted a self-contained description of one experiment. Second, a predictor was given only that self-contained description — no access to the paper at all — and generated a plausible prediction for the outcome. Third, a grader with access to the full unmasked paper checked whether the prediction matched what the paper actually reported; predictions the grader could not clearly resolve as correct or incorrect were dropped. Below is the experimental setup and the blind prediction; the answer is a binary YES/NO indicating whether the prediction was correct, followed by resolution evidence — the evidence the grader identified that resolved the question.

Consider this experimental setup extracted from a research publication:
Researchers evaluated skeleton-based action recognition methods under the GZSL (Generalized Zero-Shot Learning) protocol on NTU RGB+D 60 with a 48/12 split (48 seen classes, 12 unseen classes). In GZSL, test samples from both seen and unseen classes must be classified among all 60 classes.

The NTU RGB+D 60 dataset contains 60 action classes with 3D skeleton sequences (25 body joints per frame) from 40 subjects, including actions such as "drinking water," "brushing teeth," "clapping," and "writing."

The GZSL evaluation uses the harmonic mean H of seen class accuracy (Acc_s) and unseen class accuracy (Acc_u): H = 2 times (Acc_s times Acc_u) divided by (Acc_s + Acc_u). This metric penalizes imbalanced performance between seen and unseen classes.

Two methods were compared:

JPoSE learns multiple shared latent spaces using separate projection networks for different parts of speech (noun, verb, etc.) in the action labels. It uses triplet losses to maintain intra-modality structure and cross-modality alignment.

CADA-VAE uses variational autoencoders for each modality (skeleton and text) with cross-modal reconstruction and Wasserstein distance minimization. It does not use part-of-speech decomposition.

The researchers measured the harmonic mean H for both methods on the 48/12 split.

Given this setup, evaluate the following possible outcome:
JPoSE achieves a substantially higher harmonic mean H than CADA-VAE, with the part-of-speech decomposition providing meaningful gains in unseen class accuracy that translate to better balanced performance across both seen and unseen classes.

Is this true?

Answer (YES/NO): NO